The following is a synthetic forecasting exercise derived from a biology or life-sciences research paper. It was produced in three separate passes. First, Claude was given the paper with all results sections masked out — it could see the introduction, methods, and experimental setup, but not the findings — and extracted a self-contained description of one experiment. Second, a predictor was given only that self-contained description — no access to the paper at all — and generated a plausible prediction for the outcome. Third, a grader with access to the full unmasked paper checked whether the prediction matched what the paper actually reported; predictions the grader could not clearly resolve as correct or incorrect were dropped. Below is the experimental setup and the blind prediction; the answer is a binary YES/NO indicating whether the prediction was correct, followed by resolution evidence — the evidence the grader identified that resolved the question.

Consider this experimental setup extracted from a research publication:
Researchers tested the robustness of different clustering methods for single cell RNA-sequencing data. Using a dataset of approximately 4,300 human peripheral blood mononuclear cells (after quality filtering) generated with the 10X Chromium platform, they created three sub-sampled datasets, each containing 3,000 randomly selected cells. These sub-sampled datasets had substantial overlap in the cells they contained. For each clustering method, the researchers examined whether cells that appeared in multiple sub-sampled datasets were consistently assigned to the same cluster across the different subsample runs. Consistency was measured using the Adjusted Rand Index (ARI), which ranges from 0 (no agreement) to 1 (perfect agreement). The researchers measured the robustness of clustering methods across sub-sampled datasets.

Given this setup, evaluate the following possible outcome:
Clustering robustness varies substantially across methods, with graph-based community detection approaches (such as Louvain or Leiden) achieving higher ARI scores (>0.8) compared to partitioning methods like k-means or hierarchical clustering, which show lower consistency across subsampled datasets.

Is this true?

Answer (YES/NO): NO